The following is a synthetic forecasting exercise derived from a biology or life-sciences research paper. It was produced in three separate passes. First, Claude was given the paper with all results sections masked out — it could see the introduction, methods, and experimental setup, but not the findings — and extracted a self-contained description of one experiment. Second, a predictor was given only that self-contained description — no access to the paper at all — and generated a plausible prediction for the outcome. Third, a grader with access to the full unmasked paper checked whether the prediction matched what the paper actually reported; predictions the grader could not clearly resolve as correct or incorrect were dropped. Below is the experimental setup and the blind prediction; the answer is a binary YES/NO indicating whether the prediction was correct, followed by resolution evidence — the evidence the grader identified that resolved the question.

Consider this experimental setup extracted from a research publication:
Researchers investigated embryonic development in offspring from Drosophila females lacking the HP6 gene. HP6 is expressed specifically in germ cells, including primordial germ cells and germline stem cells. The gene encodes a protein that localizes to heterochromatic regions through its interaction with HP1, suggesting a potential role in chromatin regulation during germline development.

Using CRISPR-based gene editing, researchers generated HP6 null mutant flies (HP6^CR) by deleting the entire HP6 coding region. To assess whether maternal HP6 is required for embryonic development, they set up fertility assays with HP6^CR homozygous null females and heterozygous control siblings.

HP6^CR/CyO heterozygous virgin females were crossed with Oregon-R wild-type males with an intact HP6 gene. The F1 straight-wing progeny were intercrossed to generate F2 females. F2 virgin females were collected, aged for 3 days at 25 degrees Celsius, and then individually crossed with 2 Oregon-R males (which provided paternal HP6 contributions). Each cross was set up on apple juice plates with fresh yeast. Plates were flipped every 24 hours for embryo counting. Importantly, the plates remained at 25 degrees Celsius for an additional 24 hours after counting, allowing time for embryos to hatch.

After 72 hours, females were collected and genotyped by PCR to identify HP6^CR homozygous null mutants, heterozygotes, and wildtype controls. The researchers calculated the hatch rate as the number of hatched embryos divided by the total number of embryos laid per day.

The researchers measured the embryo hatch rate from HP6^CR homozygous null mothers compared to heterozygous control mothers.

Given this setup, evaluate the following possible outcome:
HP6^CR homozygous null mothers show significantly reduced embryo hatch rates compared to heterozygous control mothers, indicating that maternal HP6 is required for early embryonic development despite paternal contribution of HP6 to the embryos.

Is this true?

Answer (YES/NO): NO